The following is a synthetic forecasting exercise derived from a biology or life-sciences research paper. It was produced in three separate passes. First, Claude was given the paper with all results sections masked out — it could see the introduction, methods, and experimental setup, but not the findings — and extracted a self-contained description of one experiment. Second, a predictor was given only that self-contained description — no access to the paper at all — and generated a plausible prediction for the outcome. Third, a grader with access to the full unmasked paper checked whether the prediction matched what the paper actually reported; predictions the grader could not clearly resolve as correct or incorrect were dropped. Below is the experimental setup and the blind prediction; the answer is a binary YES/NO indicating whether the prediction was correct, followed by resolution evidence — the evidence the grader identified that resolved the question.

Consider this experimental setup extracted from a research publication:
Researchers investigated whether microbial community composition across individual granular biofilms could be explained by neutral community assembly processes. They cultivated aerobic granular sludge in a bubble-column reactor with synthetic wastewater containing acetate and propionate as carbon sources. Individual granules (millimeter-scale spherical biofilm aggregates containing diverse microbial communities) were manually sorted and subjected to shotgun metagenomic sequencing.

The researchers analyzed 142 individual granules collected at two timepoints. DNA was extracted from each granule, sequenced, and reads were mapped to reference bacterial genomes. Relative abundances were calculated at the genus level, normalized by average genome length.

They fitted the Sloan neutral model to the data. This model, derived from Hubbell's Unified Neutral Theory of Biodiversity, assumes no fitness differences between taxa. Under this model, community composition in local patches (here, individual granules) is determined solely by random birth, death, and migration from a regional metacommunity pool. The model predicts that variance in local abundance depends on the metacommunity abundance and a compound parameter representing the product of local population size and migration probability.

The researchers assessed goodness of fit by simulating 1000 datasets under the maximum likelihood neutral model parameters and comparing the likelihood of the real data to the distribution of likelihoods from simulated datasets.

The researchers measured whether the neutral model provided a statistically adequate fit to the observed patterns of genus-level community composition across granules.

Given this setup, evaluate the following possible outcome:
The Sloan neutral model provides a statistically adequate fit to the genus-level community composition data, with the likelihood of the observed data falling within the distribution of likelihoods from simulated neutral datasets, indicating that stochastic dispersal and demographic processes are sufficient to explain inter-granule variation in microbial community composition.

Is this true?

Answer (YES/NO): NO